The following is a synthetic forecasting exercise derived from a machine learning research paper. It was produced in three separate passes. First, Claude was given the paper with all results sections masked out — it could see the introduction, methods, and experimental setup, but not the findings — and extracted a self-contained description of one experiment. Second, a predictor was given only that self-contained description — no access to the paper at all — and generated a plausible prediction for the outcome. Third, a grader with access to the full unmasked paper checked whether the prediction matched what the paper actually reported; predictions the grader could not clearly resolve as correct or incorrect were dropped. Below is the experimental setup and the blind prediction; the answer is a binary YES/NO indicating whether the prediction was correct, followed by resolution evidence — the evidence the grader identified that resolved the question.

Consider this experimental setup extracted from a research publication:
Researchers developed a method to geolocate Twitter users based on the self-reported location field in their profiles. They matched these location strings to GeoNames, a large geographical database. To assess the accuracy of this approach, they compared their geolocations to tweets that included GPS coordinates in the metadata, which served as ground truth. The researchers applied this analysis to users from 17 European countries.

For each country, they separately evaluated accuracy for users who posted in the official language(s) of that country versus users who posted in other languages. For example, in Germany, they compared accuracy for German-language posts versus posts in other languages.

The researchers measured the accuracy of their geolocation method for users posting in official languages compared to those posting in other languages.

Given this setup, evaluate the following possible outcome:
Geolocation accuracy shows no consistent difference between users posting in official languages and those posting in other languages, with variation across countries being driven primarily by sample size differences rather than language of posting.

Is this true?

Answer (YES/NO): NO